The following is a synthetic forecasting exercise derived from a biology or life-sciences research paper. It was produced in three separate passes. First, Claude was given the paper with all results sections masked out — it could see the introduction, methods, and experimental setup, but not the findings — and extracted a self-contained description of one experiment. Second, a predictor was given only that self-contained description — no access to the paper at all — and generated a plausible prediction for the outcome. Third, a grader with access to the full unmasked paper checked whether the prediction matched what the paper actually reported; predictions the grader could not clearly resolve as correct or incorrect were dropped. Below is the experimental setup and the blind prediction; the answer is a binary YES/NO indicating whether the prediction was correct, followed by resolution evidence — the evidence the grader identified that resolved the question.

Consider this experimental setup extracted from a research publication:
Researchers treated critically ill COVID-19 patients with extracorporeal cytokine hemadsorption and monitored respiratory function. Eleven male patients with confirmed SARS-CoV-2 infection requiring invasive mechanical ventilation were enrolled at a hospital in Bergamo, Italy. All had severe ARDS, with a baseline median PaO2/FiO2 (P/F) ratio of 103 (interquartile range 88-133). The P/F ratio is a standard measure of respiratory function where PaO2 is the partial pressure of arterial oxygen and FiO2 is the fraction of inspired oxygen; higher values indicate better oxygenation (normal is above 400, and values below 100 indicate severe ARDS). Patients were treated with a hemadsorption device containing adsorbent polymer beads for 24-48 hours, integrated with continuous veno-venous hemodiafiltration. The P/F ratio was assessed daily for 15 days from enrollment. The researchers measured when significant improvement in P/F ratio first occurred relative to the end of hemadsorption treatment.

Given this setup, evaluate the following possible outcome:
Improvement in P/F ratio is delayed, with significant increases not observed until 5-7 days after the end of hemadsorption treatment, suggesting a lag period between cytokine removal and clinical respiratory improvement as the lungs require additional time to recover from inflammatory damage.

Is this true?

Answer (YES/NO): NO